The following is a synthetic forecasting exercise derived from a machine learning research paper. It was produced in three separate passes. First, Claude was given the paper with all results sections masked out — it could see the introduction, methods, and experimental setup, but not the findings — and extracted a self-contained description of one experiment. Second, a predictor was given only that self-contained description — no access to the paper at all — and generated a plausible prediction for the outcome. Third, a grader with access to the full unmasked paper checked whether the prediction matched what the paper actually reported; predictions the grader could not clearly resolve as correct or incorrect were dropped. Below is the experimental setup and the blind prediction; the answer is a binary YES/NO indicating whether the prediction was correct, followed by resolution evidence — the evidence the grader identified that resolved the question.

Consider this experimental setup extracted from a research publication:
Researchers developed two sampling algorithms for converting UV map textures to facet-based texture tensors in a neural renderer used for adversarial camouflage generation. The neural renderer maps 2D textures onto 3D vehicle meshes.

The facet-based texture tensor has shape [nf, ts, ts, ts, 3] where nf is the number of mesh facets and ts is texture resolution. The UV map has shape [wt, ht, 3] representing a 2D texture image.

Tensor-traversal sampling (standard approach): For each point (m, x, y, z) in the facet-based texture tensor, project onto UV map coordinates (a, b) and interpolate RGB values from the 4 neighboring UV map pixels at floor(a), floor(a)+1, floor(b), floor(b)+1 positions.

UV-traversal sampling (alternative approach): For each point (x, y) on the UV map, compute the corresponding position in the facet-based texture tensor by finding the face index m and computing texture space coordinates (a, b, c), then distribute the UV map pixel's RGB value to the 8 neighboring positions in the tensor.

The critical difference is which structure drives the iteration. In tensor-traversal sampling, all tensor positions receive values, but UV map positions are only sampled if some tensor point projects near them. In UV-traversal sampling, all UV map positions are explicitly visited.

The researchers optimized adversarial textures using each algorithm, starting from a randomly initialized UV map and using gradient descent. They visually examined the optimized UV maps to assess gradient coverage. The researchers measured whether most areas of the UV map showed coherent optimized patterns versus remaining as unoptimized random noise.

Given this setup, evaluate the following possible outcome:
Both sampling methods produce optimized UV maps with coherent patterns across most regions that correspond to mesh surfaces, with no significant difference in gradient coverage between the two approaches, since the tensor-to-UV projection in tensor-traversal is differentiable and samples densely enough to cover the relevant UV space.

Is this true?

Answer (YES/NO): NO